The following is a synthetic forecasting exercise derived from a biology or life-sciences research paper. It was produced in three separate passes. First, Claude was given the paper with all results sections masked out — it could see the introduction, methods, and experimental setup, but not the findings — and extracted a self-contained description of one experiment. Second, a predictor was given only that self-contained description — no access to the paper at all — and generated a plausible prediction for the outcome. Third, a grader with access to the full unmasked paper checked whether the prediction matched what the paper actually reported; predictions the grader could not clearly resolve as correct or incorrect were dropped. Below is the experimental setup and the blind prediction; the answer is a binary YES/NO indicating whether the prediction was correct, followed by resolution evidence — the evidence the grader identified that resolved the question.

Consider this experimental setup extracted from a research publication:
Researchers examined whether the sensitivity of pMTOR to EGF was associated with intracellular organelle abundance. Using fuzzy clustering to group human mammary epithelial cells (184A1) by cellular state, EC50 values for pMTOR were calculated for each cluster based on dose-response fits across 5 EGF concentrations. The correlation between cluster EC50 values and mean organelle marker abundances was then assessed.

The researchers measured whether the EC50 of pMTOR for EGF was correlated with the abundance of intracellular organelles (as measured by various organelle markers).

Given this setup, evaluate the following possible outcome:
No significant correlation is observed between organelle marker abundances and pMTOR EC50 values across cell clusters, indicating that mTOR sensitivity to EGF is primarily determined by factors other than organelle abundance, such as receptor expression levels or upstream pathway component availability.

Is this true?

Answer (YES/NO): NO